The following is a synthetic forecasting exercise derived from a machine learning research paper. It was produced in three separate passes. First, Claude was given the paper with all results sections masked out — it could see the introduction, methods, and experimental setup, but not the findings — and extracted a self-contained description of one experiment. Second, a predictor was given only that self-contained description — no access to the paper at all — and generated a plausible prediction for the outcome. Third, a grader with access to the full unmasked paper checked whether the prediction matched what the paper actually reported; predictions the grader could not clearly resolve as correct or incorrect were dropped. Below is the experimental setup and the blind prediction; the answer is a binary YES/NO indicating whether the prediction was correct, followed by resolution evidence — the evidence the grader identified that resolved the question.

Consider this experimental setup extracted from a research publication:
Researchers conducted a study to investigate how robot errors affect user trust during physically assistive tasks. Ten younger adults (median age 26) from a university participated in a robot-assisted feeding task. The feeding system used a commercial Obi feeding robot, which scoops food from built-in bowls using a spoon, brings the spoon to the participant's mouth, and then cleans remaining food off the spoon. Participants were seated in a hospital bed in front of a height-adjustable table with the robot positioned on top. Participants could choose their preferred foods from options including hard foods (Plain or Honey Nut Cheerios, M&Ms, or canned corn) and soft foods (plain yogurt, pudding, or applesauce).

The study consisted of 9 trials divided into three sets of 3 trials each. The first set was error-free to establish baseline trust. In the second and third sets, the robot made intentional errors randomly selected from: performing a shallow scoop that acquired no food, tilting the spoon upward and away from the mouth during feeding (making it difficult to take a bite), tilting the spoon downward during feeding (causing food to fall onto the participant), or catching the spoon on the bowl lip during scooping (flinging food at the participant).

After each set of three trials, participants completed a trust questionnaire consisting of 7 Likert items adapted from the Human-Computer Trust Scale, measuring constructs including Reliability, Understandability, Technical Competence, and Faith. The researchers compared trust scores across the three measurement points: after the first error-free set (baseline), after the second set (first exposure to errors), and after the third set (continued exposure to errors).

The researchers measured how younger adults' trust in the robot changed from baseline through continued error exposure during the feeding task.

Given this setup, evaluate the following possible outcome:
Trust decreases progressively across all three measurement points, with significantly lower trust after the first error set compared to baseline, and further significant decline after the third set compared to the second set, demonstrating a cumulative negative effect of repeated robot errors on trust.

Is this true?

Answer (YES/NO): NO